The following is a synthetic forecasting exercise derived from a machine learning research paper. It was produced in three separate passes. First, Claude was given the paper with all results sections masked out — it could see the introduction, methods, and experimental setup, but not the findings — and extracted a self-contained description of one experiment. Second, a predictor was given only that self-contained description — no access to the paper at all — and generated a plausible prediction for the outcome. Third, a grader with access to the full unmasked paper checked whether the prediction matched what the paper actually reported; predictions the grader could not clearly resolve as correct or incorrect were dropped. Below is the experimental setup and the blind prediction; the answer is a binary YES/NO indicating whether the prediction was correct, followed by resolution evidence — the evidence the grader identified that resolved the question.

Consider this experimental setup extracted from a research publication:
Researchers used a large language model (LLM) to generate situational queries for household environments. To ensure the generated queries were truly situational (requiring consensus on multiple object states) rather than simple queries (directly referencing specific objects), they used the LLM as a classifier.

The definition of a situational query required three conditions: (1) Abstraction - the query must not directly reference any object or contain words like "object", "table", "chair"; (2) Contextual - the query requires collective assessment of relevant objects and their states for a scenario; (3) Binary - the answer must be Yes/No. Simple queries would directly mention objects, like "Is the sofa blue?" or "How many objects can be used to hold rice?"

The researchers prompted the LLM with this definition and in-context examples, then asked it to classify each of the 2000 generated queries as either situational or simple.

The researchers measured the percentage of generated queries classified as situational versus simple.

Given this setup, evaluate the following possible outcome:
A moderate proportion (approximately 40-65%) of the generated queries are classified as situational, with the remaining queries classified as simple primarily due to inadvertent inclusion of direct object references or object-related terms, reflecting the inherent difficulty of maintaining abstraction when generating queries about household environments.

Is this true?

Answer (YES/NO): NO